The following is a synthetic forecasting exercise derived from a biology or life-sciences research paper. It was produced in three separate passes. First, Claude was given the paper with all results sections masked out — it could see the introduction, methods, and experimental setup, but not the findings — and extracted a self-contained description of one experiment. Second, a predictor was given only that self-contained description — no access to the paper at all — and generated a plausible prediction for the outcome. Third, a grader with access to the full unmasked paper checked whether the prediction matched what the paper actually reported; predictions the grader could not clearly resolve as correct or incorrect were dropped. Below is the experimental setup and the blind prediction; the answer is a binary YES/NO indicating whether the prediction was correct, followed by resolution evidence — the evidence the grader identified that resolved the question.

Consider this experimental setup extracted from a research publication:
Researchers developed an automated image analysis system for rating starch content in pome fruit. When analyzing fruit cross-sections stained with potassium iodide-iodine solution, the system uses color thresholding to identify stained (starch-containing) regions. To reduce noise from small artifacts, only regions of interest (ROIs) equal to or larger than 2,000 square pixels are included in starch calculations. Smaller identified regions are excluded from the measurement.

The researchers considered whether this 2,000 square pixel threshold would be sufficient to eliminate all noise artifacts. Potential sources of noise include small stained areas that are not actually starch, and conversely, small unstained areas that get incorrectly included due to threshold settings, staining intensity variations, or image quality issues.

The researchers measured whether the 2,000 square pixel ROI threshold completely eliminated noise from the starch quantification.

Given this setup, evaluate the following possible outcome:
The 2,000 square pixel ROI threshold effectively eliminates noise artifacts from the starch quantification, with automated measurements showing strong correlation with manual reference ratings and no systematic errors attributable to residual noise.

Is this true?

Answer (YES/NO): NO